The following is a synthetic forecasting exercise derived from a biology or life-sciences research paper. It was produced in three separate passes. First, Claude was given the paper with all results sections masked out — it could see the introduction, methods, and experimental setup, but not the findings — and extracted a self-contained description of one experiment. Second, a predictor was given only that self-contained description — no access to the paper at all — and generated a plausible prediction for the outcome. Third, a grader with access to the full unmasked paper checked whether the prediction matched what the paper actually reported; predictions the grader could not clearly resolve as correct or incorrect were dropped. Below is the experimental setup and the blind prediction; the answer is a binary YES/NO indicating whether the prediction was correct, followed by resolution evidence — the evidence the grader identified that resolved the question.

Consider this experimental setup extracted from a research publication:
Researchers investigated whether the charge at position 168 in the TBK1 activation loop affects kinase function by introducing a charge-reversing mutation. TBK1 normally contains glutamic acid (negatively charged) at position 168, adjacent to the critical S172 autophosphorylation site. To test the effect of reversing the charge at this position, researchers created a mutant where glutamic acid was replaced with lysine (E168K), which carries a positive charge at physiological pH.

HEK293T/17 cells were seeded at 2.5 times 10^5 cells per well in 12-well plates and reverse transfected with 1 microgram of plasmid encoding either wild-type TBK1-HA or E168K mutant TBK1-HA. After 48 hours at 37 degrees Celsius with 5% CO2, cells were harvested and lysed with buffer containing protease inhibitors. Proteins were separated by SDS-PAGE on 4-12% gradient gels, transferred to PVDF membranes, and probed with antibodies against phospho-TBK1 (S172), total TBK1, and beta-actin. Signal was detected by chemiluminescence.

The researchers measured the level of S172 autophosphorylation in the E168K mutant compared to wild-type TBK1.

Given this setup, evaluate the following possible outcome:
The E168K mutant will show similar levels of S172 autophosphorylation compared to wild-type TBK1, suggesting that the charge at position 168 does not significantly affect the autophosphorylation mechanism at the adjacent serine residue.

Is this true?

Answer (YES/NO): NO